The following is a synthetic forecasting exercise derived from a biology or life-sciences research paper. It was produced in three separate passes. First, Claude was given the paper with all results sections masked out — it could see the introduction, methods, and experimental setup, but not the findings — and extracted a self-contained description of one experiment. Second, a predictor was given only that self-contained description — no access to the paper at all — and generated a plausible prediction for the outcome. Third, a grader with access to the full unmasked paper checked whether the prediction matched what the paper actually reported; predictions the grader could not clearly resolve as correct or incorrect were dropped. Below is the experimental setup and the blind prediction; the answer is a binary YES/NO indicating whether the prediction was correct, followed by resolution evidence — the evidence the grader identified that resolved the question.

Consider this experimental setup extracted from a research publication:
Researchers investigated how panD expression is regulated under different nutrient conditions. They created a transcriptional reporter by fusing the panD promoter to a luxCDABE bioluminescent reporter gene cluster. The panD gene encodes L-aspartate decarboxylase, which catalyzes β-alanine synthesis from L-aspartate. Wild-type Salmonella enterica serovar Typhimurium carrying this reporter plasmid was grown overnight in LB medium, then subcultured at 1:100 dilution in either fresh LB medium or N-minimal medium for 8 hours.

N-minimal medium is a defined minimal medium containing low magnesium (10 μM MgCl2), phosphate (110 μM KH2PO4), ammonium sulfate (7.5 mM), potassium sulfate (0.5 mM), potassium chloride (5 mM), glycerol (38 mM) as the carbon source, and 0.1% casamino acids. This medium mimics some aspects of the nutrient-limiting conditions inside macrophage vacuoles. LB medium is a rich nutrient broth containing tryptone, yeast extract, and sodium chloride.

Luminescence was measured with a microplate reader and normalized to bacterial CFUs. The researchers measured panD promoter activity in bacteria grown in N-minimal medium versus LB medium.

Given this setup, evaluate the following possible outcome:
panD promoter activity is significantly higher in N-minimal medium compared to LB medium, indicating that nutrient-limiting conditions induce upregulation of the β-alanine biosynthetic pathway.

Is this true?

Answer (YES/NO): YES